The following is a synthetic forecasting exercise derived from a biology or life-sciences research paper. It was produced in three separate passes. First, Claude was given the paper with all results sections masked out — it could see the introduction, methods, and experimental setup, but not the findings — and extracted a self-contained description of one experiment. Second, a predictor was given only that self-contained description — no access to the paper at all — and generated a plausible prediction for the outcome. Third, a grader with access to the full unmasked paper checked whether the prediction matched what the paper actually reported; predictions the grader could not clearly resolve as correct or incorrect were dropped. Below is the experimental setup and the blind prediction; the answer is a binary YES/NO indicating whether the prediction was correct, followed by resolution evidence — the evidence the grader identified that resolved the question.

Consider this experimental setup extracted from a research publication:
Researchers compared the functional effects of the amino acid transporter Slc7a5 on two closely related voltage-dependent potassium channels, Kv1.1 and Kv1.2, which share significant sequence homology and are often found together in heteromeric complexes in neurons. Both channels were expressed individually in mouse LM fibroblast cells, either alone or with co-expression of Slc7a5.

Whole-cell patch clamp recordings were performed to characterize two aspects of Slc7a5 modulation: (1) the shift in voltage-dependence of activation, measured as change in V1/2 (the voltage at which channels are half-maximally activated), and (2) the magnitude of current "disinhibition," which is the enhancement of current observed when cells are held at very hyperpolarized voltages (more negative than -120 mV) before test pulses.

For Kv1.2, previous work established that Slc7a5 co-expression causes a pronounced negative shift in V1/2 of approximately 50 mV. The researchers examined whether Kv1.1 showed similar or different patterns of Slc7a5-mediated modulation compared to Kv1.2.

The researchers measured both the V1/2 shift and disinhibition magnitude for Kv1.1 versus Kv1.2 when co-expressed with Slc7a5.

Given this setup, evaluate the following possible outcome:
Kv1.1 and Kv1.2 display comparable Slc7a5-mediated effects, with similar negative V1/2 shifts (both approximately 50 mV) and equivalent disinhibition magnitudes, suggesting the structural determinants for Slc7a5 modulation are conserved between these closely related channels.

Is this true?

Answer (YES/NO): NO